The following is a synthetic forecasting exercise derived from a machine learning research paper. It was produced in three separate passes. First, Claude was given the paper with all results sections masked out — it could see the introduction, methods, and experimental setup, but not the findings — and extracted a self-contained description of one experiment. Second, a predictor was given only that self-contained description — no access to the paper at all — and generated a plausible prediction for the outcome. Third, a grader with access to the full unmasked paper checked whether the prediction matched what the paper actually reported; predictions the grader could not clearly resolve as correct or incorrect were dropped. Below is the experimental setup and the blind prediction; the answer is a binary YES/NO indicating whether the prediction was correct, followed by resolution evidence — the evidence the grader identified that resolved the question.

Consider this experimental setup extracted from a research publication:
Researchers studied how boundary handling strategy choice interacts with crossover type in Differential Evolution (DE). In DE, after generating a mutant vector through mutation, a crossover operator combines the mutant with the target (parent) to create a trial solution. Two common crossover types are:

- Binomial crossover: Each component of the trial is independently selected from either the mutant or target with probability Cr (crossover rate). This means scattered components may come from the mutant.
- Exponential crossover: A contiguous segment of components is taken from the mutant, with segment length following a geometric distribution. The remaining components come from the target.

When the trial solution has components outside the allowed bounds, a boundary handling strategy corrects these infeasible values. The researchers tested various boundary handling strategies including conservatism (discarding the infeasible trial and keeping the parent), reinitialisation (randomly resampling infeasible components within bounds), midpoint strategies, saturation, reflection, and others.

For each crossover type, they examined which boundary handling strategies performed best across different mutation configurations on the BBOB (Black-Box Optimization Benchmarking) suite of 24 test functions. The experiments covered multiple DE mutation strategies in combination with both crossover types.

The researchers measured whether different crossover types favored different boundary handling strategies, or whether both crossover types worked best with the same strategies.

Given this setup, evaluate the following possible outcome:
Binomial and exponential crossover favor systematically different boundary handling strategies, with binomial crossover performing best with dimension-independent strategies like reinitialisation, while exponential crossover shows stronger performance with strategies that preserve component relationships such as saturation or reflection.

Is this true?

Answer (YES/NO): NO